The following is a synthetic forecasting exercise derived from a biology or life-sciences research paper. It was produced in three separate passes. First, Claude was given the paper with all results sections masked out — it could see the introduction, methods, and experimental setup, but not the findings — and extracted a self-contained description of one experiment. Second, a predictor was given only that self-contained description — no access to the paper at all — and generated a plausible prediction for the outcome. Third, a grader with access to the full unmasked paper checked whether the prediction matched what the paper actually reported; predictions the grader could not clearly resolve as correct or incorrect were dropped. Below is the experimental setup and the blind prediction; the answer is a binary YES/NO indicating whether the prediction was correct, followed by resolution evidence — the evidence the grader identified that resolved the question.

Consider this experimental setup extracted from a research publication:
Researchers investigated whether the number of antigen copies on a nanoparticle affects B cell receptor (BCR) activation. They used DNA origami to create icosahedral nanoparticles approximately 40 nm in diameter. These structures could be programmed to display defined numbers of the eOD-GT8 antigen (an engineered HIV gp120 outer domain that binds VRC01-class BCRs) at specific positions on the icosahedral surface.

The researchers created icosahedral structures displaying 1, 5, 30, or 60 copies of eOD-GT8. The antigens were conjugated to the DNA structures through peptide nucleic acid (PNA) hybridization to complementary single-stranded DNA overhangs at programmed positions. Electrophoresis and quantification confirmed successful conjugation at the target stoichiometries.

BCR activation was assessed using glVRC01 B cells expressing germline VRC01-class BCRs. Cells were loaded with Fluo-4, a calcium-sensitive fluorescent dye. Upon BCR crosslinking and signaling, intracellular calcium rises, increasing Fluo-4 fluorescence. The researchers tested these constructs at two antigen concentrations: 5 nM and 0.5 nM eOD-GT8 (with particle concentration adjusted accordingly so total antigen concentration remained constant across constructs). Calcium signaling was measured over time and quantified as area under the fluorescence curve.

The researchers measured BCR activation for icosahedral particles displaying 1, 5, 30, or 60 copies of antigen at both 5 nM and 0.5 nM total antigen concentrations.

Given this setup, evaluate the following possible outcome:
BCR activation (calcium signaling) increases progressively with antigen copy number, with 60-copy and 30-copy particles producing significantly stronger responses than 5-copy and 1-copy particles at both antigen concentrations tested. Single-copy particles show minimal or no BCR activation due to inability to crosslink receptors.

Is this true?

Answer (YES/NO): NO